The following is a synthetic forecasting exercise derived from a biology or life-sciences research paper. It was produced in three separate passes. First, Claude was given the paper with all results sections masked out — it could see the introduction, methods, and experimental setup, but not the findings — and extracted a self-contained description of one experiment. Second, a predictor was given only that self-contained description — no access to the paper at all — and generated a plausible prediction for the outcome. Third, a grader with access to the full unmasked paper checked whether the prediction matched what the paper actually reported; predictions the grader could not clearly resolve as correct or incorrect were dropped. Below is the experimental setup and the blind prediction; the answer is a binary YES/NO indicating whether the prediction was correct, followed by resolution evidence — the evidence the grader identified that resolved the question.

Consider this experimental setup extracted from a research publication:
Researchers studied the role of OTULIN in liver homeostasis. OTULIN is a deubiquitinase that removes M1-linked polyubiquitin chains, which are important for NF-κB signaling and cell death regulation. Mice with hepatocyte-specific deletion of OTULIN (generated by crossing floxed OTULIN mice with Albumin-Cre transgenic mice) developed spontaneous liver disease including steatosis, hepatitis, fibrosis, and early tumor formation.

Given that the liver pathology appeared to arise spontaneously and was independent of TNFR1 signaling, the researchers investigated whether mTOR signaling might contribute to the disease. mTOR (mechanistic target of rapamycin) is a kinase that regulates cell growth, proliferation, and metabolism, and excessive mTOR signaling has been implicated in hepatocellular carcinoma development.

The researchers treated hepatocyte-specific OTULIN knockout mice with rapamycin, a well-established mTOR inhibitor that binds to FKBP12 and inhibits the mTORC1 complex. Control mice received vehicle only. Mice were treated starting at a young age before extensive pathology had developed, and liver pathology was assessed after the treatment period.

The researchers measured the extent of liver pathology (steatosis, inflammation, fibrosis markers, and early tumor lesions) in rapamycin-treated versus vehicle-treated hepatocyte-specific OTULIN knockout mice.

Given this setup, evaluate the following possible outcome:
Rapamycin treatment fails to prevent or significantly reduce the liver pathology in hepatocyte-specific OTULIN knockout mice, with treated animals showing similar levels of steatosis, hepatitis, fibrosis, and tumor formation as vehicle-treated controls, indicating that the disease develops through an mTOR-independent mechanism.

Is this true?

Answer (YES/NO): NO